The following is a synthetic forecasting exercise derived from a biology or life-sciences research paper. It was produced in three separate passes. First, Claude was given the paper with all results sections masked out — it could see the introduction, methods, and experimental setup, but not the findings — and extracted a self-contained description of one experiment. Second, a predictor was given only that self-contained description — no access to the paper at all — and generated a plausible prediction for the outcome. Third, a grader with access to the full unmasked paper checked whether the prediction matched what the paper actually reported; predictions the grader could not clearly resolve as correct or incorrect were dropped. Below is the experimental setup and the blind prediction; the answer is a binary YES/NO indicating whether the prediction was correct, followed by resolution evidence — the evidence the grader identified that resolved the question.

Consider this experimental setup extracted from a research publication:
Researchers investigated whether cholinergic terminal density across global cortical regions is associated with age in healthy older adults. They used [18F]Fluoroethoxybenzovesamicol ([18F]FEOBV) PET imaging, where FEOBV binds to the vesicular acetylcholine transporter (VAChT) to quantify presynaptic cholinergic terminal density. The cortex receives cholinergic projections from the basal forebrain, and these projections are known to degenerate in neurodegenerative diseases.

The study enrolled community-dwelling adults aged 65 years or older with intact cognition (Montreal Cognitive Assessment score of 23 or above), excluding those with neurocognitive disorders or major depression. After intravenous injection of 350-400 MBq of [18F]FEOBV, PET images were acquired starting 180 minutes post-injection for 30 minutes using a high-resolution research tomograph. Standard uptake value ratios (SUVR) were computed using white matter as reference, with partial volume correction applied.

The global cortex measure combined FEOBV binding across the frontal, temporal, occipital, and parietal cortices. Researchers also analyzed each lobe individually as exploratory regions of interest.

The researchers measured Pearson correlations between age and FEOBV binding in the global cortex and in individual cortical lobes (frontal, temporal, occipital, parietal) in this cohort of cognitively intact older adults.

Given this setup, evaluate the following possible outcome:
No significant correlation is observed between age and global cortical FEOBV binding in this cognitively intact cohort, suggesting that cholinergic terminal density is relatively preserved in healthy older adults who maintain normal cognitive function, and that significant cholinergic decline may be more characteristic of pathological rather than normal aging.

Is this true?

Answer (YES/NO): NO